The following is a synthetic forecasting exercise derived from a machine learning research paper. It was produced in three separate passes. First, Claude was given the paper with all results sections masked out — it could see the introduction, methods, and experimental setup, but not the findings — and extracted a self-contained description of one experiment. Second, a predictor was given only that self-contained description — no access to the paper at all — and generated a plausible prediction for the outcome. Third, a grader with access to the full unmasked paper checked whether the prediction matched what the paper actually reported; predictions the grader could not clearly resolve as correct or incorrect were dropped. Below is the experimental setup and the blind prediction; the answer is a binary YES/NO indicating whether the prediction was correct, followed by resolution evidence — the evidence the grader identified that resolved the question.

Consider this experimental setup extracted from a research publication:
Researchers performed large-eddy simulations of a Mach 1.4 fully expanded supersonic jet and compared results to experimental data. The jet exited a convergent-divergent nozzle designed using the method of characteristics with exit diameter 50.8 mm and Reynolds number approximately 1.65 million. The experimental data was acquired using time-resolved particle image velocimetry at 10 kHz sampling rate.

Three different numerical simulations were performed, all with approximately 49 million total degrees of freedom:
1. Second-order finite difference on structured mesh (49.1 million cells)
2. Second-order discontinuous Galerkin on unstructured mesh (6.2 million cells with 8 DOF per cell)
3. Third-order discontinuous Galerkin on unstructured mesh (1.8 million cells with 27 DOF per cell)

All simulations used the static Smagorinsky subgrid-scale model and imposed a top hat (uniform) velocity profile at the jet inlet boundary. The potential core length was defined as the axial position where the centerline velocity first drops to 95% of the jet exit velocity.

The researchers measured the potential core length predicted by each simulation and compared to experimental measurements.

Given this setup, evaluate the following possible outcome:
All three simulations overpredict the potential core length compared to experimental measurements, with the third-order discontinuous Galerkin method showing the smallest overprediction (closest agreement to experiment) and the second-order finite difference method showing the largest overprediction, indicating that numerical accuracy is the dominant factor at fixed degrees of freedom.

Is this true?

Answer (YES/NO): NO